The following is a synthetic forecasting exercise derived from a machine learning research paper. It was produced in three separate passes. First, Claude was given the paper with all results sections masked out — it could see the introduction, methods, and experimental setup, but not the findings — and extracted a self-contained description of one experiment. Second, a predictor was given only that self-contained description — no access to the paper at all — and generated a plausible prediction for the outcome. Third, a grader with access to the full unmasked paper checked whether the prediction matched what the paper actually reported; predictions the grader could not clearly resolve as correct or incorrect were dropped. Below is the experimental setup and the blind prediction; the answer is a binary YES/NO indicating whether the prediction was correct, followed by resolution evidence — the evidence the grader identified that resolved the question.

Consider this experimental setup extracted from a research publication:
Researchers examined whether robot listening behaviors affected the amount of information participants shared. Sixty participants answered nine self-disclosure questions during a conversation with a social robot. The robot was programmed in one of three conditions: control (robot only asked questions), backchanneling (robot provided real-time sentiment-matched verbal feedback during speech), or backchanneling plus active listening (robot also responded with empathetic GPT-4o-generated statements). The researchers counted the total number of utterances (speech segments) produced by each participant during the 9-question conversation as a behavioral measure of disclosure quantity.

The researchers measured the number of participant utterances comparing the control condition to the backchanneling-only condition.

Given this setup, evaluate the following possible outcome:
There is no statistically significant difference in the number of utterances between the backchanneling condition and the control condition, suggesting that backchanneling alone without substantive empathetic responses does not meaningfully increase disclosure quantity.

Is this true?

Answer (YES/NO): YES